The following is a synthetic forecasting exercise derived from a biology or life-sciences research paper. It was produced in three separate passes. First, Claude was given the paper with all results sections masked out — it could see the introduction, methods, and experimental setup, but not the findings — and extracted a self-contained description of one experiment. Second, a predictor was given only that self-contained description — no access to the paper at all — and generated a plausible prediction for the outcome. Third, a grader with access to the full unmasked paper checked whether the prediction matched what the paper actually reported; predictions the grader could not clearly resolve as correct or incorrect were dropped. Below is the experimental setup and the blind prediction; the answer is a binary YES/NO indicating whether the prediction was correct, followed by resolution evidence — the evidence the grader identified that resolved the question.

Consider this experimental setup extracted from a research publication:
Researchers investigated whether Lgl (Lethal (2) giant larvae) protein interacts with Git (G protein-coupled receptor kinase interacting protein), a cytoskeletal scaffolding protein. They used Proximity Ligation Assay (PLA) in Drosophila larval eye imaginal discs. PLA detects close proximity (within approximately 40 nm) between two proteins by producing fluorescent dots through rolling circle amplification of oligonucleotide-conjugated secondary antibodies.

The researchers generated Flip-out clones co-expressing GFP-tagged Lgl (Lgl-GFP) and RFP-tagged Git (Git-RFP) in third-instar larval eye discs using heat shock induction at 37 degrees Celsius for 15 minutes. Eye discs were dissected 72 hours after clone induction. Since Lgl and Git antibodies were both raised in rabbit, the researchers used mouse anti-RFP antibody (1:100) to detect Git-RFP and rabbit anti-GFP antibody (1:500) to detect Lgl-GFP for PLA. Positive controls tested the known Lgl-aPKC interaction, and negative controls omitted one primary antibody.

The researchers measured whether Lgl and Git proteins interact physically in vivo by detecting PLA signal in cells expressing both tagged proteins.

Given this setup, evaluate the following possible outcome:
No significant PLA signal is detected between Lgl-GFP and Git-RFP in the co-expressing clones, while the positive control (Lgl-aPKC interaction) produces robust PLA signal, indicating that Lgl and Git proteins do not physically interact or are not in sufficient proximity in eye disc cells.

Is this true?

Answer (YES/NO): NO